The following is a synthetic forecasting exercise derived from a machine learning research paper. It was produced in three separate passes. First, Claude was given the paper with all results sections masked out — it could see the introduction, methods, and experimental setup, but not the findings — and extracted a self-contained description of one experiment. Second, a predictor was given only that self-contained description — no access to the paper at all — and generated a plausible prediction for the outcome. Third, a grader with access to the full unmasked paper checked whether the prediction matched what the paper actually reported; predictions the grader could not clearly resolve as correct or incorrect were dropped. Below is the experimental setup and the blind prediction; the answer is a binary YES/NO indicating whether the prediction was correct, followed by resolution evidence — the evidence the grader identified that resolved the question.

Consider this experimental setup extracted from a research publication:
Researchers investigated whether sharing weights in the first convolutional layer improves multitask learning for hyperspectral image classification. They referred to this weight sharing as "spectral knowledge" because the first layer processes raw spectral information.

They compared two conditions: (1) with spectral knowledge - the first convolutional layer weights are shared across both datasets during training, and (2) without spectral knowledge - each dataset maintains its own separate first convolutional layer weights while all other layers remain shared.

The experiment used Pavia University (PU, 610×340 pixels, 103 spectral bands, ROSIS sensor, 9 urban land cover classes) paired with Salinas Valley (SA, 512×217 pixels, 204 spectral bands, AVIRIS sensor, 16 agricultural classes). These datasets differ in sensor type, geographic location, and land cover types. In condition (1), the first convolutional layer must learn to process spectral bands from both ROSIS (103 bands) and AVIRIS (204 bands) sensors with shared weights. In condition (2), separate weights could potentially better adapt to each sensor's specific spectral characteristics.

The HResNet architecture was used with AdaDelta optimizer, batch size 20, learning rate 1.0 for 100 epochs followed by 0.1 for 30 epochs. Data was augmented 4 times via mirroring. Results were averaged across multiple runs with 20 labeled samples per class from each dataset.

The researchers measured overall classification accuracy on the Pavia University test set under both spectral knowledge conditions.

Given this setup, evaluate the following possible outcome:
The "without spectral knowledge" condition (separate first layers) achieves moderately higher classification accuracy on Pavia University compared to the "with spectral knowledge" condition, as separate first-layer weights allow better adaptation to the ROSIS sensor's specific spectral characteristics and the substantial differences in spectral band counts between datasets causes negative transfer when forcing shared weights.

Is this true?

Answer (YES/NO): NO